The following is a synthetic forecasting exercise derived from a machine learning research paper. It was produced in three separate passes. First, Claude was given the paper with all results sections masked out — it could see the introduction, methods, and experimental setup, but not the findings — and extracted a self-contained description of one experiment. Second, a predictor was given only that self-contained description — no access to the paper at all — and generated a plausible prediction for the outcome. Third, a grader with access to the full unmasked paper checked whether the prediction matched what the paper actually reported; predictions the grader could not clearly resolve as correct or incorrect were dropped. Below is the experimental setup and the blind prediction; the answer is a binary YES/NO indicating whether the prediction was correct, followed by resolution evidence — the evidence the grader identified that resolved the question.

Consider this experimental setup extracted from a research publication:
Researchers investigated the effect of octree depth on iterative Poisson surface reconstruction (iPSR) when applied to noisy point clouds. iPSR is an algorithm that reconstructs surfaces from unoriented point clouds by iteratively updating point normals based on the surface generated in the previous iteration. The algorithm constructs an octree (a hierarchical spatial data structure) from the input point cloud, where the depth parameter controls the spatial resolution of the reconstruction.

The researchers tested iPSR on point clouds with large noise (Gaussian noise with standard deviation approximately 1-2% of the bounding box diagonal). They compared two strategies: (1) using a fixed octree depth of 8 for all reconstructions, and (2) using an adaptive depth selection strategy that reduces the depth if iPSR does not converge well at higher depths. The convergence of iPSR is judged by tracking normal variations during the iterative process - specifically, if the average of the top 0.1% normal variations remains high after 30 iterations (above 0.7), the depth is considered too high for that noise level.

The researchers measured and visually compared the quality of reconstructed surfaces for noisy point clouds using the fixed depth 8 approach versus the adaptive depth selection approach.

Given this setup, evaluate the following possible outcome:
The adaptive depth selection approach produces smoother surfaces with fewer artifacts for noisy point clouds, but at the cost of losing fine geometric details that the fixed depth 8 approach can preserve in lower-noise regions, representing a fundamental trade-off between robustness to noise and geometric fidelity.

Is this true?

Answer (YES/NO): NO